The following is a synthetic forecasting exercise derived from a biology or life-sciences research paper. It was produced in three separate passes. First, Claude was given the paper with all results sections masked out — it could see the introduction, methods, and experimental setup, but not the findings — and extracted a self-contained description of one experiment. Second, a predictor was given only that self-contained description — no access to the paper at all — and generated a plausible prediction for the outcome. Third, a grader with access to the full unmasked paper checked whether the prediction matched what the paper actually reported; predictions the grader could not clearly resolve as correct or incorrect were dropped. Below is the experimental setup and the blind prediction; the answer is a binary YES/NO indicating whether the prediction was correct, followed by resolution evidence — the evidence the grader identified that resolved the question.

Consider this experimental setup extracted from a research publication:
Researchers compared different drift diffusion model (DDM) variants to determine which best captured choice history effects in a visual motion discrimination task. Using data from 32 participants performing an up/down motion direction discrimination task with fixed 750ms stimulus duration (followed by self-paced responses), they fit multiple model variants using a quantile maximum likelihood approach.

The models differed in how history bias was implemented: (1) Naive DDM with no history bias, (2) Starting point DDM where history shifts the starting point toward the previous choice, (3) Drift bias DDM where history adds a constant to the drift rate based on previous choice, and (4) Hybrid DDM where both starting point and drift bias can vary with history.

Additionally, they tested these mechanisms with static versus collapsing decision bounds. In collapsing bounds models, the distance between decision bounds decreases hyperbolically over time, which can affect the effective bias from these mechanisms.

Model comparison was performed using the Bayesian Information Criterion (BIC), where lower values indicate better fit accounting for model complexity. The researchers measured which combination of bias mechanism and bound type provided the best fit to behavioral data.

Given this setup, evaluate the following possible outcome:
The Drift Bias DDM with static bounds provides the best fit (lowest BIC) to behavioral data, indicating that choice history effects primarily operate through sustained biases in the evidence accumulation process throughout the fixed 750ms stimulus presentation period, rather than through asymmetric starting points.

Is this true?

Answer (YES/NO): NO